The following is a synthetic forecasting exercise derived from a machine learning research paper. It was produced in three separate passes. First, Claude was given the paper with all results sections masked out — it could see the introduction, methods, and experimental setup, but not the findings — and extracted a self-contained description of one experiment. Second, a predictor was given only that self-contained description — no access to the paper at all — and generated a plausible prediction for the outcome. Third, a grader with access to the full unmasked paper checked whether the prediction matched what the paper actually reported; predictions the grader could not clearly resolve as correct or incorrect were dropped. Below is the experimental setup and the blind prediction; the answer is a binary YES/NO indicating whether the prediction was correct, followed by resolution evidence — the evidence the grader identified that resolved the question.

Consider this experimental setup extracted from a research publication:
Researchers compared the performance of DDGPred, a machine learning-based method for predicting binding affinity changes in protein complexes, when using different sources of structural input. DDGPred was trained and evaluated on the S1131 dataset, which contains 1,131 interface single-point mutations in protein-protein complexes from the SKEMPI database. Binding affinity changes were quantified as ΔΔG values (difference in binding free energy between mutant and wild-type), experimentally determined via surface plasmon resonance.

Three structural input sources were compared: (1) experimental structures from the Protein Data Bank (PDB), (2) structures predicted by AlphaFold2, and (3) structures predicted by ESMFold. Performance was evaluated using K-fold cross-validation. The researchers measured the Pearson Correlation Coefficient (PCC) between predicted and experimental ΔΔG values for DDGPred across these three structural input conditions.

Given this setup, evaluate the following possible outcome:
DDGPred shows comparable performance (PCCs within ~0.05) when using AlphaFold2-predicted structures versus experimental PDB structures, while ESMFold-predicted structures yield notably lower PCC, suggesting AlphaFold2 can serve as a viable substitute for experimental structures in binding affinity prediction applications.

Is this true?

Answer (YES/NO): NO